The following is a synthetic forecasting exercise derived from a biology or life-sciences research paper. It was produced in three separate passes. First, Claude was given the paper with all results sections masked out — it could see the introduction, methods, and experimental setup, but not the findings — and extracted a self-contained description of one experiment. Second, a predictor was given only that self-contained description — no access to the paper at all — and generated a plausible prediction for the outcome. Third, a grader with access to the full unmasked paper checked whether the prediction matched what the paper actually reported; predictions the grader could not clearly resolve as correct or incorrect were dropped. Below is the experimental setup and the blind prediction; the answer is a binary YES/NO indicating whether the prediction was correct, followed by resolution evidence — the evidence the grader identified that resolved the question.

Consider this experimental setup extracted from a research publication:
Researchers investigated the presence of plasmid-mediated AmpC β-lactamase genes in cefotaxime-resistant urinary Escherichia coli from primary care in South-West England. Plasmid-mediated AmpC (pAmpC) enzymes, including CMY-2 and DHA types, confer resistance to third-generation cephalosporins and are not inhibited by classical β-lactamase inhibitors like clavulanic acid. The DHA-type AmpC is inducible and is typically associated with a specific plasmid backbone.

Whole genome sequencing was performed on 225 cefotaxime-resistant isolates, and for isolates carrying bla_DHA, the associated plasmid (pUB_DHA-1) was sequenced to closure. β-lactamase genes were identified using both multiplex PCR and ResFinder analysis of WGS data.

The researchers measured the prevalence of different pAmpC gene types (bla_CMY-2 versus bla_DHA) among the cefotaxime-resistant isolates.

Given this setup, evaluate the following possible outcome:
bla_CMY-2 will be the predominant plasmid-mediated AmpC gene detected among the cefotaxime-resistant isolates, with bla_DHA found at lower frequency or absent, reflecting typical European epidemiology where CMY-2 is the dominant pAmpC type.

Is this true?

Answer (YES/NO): NO